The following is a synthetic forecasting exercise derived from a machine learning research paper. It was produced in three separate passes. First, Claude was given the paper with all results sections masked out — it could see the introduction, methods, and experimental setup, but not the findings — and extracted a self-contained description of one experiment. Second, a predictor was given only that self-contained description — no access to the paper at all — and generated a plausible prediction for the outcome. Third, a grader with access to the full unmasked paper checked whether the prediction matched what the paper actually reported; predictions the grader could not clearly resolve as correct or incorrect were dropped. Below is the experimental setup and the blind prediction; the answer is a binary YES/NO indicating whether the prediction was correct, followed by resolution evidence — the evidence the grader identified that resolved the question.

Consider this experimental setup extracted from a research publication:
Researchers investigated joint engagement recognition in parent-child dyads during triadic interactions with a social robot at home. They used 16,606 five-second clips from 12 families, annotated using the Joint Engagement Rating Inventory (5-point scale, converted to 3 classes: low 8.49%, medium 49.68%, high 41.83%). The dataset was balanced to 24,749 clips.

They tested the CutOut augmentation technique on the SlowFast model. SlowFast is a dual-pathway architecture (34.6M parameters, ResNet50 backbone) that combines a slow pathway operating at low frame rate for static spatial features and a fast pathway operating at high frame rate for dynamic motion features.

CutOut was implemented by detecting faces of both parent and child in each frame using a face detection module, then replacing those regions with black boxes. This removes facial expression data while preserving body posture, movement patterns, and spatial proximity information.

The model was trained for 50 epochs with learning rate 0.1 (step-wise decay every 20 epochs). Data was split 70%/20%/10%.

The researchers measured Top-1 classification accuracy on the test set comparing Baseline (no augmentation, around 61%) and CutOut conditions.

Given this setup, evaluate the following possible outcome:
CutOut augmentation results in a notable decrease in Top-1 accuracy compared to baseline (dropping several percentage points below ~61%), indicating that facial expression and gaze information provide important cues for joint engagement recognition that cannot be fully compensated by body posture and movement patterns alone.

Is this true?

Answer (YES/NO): YES